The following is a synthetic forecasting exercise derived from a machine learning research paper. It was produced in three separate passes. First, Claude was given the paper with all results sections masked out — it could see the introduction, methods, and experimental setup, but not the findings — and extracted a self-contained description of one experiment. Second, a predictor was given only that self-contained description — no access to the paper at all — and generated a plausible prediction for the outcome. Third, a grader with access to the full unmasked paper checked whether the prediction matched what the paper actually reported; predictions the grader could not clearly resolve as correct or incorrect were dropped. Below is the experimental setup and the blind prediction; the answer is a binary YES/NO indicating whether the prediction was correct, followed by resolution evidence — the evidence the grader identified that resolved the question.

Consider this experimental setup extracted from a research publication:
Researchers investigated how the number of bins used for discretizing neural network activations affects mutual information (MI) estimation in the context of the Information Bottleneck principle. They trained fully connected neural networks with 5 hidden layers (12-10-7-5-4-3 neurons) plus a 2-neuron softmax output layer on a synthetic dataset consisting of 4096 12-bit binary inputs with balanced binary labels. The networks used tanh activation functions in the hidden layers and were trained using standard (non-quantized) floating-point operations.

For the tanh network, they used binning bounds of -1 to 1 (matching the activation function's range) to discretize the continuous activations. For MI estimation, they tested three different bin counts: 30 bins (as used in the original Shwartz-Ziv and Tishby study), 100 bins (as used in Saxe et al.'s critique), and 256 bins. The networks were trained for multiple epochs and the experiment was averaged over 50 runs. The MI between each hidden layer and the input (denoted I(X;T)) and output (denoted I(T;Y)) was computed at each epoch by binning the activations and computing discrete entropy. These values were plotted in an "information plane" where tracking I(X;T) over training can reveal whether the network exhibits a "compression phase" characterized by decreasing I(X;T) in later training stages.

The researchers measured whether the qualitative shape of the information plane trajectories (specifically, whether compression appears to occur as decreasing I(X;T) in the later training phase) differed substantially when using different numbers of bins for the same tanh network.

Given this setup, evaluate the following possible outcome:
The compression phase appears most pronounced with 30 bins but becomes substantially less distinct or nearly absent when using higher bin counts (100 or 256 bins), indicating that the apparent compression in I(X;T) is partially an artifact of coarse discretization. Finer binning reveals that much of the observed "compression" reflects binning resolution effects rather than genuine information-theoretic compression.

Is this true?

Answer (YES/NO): NO